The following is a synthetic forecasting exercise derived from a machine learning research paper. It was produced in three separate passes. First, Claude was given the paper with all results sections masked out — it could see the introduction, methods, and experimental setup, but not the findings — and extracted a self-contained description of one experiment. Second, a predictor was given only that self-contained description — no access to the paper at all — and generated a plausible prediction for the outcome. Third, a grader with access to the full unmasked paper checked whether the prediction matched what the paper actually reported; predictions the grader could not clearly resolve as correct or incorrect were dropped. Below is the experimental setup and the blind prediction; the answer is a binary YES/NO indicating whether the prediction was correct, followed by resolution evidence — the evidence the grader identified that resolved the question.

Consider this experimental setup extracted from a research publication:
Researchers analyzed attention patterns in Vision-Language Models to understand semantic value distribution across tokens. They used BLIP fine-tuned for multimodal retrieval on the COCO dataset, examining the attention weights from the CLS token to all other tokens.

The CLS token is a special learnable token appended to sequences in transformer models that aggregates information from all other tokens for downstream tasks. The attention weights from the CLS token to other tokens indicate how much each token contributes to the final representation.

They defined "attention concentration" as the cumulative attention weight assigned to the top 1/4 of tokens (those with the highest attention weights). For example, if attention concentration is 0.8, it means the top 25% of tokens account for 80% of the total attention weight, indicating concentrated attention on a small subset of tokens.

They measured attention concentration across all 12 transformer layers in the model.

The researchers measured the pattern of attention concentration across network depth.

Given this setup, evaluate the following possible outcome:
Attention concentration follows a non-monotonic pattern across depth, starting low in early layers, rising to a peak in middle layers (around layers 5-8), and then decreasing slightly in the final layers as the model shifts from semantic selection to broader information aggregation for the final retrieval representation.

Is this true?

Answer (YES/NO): YES